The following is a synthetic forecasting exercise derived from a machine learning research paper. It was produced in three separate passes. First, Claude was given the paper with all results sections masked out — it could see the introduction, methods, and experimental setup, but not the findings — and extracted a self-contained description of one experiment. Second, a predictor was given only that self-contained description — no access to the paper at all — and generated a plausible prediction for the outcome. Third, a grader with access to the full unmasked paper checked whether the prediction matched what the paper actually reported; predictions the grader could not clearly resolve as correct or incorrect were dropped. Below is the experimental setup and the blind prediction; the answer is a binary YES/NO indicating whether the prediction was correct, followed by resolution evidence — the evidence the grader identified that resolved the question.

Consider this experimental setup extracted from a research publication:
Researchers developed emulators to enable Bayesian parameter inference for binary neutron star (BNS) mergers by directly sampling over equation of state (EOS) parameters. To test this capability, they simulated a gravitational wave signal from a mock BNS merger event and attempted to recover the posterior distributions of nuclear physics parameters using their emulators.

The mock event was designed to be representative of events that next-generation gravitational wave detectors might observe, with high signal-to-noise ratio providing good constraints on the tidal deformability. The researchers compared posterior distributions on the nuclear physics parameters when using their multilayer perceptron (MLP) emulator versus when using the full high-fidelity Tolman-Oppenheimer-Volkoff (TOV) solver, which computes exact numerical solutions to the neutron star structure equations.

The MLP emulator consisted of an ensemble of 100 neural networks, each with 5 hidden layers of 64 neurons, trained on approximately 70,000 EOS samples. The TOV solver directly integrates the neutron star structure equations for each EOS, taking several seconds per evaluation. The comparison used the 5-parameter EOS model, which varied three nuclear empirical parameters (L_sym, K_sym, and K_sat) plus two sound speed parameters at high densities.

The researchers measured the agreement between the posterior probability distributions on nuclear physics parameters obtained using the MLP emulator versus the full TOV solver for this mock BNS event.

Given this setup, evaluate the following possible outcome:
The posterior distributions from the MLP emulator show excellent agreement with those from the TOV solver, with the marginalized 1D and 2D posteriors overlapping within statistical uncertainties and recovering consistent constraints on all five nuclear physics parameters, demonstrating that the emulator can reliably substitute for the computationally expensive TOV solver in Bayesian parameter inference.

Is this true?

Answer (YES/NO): YES